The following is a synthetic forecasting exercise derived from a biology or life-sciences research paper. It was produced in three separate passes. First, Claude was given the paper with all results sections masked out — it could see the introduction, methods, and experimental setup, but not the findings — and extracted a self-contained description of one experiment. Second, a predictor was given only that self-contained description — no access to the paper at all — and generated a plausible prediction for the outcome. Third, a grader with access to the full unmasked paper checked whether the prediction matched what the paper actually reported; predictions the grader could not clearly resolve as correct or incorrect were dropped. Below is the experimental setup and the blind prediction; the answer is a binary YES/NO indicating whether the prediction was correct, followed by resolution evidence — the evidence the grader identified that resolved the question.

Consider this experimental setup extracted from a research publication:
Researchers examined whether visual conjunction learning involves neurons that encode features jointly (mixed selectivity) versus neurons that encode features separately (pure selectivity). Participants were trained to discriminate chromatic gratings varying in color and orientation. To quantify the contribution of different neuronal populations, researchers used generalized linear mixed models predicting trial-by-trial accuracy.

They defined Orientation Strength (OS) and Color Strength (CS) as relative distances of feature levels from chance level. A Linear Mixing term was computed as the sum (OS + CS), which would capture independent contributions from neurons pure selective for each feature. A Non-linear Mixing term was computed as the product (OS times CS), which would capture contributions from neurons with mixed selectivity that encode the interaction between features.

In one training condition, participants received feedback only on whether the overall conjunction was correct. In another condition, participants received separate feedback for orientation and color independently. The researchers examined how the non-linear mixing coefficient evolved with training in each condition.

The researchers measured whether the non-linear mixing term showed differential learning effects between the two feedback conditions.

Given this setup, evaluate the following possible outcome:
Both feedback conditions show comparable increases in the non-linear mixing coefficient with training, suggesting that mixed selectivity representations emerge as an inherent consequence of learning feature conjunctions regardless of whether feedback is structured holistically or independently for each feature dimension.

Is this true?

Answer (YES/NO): NO